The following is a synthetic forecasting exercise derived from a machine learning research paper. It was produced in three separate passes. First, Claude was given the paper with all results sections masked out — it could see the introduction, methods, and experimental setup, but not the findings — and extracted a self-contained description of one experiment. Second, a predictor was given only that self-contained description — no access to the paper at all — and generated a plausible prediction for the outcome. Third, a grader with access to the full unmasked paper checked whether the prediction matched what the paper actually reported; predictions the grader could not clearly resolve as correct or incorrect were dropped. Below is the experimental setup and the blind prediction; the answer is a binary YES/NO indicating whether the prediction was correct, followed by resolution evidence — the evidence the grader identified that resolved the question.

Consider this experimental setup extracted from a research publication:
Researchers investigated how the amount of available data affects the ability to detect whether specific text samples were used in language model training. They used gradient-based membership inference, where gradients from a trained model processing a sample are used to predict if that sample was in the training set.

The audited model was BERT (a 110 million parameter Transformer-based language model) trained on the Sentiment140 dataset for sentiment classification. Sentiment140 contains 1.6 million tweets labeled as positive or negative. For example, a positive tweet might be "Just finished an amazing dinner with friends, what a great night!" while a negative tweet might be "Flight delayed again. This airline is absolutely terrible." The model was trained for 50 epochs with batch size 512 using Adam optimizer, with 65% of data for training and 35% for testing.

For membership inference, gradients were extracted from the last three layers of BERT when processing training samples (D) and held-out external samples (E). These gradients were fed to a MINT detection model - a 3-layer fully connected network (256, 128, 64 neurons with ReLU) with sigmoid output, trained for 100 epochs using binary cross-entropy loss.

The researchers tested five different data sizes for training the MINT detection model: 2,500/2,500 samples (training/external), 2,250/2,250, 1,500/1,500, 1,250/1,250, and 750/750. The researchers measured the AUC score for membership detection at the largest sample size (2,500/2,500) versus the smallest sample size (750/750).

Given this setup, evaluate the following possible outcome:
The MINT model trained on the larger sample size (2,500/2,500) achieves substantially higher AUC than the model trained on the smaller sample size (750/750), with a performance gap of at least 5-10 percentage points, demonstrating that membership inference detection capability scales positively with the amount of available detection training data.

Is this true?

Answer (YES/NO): NO